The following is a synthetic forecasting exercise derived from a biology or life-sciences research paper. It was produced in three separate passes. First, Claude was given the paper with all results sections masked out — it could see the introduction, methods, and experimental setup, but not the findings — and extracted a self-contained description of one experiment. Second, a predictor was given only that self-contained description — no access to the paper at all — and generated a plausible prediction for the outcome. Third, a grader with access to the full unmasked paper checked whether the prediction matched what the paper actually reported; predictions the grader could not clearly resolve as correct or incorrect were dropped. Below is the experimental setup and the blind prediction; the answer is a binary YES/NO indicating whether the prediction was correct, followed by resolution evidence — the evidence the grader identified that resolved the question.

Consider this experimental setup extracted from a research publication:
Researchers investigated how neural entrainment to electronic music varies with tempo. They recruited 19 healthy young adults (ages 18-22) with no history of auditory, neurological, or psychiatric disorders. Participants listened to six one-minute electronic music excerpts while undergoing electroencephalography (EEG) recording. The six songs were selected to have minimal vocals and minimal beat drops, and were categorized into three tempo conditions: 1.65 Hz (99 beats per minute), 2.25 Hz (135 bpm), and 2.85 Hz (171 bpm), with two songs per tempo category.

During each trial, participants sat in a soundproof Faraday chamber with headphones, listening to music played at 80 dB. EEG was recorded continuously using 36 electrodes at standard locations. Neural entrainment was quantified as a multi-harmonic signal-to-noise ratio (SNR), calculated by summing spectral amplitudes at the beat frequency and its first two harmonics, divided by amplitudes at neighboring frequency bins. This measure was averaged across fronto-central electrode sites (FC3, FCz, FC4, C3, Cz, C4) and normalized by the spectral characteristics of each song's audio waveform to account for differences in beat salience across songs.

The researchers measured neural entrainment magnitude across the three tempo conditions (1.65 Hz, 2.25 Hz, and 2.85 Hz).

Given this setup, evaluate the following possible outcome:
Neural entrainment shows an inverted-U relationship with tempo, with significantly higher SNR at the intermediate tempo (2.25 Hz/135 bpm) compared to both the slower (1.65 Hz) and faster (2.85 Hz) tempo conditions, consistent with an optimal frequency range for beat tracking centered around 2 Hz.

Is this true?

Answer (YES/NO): NO